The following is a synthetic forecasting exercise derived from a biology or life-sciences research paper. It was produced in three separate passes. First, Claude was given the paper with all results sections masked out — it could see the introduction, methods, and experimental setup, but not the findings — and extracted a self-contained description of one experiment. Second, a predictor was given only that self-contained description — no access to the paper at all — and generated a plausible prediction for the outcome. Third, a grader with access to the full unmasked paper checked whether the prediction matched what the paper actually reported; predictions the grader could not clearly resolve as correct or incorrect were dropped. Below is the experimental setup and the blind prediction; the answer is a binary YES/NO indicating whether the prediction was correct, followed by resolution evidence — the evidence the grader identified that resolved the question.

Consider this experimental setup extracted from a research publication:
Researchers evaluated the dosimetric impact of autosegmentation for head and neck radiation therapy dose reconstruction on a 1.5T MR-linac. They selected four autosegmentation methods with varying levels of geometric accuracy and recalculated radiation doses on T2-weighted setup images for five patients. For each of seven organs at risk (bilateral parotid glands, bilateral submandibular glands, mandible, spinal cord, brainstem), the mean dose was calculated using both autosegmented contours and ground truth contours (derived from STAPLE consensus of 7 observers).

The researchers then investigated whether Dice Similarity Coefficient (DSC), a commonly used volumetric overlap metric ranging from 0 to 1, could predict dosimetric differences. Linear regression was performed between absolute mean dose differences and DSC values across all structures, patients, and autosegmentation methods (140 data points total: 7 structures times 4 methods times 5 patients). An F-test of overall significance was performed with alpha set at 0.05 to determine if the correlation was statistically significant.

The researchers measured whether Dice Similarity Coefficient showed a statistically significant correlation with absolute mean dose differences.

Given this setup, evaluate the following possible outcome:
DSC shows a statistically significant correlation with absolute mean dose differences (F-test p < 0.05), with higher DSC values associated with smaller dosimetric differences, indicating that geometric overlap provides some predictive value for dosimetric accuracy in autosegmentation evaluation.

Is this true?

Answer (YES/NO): YES